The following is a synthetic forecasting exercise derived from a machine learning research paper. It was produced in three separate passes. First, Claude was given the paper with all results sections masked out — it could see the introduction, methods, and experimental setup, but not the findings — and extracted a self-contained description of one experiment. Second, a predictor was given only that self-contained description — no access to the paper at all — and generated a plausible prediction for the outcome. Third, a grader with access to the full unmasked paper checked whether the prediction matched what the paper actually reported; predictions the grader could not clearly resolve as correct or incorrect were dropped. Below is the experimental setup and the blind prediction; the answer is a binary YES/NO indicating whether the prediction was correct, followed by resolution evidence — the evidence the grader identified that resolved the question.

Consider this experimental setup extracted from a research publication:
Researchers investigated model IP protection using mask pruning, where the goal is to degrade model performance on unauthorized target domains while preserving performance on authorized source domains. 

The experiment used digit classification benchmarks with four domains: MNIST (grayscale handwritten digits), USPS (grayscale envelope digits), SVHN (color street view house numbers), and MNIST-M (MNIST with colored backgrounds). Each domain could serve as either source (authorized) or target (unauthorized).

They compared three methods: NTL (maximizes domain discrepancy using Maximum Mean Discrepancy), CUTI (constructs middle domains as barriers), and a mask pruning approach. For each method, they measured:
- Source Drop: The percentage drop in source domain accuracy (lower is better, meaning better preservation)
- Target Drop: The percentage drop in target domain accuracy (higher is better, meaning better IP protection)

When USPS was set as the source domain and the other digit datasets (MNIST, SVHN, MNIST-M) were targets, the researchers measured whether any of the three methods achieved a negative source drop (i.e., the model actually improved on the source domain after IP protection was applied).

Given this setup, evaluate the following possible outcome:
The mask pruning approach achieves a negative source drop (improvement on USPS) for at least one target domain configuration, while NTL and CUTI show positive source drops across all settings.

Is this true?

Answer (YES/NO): NO